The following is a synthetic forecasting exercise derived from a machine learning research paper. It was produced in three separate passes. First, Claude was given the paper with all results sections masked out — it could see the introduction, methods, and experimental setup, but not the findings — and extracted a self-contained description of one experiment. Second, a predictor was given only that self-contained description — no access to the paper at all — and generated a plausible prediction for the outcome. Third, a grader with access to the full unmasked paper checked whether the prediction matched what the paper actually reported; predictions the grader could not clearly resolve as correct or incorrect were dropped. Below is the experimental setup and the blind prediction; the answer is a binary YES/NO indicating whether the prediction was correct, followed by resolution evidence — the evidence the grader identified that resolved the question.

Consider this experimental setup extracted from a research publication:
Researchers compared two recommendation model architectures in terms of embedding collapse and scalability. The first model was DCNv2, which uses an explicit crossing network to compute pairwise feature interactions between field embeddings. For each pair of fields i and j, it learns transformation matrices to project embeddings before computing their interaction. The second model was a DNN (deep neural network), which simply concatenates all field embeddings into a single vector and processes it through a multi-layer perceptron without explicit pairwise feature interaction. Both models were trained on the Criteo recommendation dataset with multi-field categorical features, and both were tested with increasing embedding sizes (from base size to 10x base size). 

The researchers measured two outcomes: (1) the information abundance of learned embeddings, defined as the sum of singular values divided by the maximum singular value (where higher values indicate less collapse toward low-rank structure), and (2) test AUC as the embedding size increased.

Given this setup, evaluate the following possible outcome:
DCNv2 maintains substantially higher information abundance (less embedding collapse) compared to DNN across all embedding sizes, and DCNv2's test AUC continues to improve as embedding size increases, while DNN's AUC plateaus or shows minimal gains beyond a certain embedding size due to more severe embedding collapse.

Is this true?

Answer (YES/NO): NO